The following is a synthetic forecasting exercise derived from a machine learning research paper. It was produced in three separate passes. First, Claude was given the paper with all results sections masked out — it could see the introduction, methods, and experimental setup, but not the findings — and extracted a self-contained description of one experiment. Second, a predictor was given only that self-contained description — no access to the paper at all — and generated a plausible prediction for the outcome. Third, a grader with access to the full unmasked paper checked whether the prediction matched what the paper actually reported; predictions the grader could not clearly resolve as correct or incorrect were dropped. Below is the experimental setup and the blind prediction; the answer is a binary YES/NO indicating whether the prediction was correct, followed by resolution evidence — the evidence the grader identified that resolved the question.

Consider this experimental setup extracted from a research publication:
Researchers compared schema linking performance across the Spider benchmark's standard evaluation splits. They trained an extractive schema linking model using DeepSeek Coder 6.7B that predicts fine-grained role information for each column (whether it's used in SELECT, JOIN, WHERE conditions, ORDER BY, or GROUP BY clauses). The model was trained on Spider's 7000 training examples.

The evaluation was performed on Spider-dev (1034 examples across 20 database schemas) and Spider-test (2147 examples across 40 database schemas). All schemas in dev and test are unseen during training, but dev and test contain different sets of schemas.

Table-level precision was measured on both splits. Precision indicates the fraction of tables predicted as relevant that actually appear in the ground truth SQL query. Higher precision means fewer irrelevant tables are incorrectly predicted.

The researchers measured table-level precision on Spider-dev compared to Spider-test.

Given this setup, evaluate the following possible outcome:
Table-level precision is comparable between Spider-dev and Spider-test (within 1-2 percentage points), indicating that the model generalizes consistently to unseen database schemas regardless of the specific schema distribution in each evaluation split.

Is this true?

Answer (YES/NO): YES